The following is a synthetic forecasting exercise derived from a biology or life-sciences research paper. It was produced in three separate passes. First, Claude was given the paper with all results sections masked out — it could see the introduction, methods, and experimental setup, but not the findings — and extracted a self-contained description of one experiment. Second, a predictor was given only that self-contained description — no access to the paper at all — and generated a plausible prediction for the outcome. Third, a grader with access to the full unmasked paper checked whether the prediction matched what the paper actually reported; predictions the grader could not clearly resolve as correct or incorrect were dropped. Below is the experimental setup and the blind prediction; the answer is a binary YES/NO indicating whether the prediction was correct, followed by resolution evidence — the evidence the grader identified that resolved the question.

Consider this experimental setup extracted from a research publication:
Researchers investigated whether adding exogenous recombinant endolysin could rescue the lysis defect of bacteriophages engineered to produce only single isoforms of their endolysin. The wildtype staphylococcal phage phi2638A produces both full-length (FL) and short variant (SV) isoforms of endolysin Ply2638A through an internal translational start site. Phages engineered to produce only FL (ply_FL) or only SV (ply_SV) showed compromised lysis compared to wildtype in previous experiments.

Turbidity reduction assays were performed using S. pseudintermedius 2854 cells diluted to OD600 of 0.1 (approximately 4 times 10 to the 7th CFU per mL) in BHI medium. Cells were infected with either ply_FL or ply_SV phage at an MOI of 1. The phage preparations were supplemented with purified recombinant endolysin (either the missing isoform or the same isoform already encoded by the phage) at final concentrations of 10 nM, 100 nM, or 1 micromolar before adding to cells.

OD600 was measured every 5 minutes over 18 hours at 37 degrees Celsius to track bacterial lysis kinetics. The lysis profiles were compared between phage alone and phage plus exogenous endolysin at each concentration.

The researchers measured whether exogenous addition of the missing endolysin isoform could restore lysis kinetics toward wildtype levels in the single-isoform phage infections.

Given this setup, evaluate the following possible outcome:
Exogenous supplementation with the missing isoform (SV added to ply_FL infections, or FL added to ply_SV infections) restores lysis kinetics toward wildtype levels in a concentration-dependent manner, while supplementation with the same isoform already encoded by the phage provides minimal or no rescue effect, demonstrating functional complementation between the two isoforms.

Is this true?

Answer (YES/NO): NO